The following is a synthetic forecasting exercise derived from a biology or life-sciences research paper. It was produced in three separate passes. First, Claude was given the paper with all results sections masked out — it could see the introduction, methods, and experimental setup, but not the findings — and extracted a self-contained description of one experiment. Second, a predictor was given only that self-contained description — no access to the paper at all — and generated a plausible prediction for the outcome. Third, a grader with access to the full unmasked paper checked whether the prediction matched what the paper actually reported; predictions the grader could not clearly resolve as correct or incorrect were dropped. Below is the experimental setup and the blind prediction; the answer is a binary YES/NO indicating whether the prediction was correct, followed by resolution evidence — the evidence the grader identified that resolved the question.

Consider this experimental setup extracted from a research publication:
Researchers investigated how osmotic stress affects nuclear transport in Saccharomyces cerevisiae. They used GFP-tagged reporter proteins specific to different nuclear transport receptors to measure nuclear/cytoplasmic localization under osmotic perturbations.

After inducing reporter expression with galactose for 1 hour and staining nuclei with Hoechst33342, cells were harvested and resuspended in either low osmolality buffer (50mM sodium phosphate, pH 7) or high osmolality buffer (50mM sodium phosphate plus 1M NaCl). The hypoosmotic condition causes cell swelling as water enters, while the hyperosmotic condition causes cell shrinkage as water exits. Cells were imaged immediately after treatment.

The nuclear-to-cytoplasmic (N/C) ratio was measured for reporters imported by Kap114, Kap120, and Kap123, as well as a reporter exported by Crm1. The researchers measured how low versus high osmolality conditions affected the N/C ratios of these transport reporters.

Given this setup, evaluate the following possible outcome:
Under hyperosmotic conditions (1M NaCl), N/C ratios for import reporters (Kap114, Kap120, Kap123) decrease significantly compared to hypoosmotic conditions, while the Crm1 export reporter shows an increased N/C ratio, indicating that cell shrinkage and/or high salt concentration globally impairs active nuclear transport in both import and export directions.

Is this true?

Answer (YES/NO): NO